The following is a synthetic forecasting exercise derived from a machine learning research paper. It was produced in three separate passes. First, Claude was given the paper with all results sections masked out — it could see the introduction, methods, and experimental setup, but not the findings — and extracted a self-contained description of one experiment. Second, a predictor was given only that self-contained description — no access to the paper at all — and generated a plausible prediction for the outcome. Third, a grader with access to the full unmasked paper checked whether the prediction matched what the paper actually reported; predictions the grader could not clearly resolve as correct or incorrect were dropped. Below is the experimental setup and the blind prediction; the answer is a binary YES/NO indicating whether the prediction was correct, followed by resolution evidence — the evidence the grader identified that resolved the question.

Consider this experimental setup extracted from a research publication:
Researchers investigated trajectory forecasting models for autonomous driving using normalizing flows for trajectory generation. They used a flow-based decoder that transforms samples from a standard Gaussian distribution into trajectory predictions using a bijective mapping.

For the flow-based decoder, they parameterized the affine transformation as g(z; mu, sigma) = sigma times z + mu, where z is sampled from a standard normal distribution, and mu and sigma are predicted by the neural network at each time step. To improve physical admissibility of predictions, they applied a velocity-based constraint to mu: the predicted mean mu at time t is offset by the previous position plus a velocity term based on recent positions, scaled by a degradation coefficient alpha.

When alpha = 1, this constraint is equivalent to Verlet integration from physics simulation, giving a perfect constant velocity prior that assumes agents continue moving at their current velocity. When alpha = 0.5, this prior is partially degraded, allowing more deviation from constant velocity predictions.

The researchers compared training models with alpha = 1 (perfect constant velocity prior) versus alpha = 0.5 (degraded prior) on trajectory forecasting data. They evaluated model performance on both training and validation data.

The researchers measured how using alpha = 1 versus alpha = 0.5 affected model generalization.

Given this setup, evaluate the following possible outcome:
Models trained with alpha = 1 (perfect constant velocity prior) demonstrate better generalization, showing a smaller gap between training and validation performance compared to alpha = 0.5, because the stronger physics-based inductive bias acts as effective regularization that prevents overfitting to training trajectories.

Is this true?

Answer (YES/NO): NO